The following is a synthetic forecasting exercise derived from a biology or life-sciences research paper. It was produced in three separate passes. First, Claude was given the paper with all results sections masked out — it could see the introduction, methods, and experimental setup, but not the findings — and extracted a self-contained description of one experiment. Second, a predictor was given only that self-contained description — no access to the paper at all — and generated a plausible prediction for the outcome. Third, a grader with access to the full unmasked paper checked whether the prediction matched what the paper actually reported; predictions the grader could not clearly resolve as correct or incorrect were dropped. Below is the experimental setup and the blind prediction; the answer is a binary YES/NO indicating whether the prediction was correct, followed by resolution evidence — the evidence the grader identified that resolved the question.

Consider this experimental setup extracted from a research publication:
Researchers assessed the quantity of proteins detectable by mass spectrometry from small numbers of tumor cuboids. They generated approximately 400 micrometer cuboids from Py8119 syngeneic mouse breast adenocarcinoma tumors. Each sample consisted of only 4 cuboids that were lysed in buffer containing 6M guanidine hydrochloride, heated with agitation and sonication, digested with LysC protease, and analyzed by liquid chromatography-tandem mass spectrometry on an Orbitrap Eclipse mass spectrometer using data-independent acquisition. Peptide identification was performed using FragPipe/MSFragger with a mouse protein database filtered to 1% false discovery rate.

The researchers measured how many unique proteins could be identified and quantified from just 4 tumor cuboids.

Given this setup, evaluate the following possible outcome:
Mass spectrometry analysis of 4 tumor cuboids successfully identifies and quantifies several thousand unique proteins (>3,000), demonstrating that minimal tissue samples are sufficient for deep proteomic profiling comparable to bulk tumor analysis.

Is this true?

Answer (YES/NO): YES